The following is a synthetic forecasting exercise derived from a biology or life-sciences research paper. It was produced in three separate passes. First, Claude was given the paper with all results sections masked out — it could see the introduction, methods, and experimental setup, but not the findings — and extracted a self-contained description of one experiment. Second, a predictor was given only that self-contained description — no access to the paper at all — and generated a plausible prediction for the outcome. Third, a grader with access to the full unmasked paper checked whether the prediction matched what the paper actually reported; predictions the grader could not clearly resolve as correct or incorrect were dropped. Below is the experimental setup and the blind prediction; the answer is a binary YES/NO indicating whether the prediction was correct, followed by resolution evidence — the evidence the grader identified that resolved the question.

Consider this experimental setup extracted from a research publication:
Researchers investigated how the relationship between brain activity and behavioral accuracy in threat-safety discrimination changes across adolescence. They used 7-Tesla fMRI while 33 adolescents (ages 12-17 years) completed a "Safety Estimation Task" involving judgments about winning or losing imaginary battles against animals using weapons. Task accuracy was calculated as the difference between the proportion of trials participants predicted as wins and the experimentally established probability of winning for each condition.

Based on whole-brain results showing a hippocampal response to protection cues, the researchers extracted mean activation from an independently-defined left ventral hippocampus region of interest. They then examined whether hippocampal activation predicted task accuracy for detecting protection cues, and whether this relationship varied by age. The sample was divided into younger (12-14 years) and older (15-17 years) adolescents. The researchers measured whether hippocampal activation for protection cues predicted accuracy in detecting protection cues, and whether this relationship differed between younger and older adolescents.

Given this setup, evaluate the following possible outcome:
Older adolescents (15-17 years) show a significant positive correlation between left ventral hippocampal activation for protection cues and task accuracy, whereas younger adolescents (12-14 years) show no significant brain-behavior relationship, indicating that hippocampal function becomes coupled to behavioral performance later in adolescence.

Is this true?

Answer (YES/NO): NO